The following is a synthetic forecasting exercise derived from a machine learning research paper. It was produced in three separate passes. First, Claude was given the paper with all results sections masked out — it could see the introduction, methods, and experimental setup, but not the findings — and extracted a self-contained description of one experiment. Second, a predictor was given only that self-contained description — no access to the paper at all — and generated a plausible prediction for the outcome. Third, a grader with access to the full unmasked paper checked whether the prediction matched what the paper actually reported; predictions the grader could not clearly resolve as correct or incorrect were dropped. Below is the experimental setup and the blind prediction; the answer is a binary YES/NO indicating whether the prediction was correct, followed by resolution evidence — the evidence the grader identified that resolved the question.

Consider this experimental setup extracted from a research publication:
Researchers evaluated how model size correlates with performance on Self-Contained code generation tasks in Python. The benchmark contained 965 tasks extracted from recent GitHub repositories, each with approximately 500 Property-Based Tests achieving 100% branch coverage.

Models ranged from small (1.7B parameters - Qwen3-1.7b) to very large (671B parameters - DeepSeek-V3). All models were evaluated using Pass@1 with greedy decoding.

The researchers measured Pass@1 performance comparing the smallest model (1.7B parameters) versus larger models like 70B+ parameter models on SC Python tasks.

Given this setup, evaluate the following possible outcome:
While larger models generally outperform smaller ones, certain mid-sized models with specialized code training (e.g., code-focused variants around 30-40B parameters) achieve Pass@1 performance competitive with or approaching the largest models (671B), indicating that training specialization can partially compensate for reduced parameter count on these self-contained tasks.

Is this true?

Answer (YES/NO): NO